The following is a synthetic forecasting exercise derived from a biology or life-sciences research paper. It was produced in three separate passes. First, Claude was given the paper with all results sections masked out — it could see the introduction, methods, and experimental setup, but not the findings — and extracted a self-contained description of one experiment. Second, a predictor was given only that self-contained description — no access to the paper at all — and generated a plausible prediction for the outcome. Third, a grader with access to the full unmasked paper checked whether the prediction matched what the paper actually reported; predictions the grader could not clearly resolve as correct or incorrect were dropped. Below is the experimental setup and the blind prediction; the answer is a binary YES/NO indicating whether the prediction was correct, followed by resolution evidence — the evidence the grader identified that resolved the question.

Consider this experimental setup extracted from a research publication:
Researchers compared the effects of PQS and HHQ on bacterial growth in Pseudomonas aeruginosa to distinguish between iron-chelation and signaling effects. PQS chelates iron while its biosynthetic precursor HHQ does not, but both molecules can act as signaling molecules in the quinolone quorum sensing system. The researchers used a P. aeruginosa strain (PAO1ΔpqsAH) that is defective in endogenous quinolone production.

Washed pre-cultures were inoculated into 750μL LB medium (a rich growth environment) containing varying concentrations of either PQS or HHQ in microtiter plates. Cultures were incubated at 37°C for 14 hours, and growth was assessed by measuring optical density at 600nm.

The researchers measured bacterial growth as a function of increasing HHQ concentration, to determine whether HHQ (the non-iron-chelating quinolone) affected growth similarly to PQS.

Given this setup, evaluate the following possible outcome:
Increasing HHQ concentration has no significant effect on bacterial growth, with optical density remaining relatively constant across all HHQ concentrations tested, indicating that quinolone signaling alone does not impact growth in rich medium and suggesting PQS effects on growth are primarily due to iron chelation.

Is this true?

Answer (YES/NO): YES